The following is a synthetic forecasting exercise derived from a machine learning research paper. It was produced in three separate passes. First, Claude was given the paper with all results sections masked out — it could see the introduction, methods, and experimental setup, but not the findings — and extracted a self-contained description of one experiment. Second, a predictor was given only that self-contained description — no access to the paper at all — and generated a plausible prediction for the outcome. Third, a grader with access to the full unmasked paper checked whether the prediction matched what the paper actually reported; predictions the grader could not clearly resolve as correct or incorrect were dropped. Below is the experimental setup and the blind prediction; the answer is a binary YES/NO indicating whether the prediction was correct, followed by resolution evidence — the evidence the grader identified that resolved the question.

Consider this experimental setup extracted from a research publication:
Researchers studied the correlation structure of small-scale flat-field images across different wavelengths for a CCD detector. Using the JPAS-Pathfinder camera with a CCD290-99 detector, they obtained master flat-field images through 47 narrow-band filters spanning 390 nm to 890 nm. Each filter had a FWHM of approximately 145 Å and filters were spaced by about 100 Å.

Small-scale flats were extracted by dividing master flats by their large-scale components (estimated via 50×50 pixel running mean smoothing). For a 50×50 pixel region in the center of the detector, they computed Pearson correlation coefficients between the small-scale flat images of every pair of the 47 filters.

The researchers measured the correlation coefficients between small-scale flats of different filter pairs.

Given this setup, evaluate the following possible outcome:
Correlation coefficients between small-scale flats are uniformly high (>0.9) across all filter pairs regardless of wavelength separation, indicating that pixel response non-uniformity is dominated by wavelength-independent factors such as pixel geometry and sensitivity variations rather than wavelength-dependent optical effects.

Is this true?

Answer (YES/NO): NO